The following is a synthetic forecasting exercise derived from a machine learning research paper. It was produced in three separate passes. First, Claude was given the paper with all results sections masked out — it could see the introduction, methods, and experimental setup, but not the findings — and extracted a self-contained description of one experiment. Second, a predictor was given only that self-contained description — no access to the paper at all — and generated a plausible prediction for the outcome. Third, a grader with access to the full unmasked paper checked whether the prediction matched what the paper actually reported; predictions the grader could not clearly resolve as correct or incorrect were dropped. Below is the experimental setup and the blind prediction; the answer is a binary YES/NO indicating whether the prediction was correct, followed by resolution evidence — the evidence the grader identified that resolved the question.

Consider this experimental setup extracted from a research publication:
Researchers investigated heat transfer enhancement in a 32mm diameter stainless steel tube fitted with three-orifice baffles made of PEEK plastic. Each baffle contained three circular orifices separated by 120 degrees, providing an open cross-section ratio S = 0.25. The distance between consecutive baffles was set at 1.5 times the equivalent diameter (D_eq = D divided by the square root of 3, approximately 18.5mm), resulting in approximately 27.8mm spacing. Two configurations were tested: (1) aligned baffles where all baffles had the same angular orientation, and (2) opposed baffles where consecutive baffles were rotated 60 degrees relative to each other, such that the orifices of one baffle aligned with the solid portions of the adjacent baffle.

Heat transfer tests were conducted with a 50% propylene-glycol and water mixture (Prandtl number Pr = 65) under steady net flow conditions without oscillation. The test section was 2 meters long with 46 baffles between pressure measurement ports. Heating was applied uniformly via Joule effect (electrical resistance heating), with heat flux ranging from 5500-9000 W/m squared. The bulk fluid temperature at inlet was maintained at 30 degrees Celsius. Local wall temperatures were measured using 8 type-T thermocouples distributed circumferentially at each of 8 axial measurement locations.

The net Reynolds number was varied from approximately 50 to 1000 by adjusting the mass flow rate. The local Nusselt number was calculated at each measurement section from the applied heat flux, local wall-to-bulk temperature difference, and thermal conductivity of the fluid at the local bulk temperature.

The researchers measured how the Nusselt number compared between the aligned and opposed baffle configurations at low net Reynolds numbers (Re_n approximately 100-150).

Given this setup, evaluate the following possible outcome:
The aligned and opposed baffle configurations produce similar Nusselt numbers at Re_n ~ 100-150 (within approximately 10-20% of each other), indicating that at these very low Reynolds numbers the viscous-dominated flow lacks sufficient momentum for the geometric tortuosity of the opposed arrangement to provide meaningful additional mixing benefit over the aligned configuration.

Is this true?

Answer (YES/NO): NO